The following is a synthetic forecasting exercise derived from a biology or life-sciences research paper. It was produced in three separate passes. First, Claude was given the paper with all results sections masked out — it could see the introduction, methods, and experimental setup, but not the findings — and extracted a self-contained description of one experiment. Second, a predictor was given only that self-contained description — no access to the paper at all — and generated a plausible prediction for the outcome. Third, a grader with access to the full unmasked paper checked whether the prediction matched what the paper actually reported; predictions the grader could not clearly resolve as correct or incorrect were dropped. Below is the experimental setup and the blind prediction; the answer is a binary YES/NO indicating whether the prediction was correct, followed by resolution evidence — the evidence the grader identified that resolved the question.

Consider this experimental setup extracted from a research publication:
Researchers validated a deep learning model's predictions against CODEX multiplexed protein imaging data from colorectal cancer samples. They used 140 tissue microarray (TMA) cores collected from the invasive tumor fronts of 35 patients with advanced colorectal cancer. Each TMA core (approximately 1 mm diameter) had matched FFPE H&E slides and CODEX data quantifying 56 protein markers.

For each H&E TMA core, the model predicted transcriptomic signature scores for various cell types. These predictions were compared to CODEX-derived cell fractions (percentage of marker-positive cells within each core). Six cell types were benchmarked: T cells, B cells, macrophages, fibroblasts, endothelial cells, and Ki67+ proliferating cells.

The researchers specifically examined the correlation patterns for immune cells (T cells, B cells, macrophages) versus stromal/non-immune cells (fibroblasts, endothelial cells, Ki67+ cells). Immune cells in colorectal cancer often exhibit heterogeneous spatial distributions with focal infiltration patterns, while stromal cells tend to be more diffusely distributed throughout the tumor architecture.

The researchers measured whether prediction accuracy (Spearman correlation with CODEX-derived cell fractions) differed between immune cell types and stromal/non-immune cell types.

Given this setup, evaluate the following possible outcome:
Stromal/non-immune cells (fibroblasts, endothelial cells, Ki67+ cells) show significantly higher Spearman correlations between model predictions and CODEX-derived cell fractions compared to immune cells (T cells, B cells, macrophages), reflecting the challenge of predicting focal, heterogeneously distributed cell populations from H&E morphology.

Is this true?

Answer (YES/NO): NO